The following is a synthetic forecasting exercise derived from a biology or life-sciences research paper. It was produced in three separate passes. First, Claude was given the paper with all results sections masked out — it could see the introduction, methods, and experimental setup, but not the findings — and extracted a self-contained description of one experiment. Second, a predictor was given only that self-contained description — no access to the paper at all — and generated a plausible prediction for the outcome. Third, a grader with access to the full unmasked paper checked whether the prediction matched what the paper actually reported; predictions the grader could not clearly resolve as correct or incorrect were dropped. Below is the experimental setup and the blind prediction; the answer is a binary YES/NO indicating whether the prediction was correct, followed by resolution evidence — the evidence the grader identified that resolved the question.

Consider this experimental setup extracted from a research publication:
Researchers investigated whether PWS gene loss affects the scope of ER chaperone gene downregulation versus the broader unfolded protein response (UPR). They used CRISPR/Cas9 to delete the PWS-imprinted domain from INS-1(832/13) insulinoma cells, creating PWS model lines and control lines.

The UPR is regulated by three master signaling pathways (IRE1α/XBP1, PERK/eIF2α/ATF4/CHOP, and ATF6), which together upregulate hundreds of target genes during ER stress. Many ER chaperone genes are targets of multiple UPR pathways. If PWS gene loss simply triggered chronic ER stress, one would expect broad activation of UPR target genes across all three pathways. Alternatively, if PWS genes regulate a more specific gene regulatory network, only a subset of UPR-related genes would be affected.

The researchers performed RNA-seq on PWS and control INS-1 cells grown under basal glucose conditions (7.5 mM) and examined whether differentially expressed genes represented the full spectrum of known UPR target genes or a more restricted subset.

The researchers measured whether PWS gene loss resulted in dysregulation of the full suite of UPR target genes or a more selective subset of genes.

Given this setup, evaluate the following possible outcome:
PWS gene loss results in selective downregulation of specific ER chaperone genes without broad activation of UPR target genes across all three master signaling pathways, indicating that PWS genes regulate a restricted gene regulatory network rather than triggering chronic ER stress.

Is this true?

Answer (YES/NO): YES